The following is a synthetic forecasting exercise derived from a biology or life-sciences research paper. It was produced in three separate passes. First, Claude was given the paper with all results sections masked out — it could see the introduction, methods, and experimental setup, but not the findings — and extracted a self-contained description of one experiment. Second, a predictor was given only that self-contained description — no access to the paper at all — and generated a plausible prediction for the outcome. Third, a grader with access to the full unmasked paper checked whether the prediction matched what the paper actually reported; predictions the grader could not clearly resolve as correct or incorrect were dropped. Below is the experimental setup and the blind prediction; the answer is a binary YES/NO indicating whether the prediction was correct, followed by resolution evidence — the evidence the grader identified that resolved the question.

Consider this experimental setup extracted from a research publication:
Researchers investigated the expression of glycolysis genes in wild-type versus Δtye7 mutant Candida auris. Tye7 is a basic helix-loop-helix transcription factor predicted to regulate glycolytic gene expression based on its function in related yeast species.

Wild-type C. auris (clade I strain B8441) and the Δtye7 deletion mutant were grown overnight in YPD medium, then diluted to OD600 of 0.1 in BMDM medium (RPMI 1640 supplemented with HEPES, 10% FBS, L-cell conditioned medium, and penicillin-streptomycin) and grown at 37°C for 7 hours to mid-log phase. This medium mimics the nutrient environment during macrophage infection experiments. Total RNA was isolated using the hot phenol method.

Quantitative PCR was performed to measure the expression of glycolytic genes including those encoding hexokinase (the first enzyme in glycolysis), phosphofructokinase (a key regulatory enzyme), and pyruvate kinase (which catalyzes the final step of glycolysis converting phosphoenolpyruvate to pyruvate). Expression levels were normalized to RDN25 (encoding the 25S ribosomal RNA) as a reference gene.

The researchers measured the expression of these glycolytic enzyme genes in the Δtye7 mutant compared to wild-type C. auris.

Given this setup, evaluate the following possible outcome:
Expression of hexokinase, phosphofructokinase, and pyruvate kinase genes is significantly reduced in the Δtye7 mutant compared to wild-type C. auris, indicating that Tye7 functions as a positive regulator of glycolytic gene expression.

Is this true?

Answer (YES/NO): YES